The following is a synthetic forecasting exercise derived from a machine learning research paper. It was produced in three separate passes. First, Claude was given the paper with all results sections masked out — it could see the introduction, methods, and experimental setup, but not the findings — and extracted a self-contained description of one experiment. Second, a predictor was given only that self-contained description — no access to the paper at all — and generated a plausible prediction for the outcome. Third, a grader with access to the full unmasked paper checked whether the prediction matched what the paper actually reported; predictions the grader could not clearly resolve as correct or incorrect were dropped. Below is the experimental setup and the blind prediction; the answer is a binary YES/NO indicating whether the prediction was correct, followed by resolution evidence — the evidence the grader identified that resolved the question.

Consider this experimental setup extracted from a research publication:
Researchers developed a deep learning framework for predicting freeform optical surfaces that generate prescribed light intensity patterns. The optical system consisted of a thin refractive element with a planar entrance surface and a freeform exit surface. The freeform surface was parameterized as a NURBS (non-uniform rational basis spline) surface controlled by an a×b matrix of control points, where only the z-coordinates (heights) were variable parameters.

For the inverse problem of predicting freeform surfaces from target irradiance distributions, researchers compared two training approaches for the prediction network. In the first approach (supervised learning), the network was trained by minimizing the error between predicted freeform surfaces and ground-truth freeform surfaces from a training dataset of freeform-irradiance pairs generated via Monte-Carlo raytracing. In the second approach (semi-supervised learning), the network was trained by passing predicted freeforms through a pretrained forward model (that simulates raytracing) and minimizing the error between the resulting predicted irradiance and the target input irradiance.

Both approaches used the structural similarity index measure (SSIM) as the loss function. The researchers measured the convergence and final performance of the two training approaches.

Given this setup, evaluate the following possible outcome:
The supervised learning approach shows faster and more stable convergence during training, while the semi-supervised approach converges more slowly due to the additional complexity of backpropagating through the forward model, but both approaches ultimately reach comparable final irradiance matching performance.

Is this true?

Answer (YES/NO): NO